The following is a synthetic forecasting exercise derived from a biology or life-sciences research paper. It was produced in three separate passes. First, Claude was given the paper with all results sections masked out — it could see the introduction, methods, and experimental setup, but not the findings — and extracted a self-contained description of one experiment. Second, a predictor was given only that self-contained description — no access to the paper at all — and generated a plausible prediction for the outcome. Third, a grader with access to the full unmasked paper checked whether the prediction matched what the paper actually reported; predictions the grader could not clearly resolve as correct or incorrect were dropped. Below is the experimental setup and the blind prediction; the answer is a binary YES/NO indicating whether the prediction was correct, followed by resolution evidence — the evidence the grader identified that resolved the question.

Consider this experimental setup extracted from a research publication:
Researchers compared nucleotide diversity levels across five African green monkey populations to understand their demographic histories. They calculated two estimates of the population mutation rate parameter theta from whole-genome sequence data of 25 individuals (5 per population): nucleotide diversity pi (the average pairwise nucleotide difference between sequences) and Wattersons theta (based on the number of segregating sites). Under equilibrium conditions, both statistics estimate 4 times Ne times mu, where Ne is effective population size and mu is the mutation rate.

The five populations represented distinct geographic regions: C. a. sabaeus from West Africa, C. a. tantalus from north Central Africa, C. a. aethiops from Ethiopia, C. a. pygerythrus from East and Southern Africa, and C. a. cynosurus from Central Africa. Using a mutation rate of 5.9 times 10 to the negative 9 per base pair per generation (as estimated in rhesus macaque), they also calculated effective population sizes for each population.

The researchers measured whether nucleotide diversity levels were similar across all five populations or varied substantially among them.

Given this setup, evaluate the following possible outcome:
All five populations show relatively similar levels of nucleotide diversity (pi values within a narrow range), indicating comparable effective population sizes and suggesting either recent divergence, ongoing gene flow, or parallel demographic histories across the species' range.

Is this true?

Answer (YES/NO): NO